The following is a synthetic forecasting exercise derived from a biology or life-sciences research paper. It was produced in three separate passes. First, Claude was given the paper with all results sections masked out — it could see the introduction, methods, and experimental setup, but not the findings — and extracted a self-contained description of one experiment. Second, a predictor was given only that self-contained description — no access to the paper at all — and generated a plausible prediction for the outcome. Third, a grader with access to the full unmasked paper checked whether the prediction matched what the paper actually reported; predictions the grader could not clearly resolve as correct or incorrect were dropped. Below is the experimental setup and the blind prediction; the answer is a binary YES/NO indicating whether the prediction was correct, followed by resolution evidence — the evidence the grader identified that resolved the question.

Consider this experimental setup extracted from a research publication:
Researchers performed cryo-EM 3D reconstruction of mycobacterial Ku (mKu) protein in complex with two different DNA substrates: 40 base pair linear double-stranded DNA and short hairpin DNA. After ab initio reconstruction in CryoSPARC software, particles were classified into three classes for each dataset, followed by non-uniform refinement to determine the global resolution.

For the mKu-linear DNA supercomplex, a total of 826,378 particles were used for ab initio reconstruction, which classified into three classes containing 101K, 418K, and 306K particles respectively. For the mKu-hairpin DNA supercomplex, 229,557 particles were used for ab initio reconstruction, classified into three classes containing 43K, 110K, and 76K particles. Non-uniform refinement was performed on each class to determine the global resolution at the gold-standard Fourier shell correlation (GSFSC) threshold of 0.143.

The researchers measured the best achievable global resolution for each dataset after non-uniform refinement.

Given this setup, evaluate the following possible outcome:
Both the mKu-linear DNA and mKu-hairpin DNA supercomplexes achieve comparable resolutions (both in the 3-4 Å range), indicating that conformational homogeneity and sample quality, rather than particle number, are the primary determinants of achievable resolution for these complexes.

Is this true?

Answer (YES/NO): NO